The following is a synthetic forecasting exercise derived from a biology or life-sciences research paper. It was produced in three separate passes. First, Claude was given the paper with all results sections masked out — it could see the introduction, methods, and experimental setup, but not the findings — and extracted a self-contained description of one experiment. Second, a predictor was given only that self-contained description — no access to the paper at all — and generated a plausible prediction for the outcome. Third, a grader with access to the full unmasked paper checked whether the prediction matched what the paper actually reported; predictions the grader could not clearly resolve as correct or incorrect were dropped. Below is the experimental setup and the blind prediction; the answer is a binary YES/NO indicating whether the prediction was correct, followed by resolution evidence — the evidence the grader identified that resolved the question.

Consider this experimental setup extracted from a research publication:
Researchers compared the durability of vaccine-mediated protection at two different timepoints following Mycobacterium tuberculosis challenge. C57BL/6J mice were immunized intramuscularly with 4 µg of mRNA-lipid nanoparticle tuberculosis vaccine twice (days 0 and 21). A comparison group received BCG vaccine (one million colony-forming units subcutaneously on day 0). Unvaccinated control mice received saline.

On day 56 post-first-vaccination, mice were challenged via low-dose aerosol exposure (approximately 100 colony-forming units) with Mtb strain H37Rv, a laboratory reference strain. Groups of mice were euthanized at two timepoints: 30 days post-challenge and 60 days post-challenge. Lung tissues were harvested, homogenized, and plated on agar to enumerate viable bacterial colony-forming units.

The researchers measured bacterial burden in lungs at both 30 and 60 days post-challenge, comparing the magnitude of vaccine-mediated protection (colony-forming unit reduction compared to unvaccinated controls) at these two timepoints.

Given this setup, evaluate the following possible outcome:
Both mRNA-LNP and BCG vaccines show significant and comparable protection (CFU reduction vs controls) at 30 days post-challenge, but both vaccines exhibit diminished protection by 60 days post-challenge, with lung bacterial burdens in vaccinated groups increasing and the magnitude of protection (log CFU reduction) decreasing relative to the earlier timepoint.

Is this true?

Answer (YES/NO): NO